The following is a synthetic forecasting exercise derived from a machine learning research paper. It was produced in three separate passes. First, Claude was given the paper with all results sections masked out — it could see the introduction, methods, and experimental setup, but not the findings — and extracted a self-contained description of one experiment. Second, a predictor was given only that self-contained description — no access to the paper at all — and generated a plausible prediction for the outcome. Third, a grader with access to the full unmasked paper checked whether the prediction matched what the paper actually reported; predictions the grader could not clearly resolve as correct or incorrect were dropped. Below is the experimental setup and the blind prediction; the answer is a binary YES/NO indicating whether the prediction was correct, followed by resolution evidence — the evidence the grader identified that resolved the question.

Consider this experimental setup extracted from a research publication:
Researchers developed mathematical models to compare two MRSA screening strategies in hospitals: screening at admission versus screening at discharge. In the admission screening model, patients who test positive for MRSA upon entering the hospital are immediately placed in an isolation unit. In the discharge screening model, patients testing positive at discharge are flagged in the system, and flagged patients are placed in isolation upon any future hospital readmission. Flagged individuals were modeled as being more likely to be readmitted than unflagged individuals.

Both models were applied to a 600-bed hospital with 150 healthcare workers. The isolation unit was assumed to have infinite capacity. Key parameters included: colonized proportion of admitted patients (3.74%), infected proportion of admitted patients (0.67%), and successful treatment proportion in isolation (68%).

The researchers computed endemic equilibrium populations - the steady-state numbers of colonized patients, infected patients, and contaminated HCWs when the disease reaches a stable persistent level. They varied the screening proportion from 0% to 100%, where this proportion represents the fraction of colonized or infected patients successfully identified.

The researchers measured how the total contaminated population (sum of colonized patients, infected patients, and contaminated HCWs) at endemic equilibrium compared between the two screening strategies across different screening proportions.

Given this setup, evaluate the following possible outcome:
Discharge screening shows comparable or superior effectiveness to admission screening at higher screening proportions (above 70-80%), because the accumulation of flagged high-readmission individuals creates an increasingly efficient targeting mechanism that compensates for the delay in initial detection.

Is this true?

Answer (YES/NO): NO